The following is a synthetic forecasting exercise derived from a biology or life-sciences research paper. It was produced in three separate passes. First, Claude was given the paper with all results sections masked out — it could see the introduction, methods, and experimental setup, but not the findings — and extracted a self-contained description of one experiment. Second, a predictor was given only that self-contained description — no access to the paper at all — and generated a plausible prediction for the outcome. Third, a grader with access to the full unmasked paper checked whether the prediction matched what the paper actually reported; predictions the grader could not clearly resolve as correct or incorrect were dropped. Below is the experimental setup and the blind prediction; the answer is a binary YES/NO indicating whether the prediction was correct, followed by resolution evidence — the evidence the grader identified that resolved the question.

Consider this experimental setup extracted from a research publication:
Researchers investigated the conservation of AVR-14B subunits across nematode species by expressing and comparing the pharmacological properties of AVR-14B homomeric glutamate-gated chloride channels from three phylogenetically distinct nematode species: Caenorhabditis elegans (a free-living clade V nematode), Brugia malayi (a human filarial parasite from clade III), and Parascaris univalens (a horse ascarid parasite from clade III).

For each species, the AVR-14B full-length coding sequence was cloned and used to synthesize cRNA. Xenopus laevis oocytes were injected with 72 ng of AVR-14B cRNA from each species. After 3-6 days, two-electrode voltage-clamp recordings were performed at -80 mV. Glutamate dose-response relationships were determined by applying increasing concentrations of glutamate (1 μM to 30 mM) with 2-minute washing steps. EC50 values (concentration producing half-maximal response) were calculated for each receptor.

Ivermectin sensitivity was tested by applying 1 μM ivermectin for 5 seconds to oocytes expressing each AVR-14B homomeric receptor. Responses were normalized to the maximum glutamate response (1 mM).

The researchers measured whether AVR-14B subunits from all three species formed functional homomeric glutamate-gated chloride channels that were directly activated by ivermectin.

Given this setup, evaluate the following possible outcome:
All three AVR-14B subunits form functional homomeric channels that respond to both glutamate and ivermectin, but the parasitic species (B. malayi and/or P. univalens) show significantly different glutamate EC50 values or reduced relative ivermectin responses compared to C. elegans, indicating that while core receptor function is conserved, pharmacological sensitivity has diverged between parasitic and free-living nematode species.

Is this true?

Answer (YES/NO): NO